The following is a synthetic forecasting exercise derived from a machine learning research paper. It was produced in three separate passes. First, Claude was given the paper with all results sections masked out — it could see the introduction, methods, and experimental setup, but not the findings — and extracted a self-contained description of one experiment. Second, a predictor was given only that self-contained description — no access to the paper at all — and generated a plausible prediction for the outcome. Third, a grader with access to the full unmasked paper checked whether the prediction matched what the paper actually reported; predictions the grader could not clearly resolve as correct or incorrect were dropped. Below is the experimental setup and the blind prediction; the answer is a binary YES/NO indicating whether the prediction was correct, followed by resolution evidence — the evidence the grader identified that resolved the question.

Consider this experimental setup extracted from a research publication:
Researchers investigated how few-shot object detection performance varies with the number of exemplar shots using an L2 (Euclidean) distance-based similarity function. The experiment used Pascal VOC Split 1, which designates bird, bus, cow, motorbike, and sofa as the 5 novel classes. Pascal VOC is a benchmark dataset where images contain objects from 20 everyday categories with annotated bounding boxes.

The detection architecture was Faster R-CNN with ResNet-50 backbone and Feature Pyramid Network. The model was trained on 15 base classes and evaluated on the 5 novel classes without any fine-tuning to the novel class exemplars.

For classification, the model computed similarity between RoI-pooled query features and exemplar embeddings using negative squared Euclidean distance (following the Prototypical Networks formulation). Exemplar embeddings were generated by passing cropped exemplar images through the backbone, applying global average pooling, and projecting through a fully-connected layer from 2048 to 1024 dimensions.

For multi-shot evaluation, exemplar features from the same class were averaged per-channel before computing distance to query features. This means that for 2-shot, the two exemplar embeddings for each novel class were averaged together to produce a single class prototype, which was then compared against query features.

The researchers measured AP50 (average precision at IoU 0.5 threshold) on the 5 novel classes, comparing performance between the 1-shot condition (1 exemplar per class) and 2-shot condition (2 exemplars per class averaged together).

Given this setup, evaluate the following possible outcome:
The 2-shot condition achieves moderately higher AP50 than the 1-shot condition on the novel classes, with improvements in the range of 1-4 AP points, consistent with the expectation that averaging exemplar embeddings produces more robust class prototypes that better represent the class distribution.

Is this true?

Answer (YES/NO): NO